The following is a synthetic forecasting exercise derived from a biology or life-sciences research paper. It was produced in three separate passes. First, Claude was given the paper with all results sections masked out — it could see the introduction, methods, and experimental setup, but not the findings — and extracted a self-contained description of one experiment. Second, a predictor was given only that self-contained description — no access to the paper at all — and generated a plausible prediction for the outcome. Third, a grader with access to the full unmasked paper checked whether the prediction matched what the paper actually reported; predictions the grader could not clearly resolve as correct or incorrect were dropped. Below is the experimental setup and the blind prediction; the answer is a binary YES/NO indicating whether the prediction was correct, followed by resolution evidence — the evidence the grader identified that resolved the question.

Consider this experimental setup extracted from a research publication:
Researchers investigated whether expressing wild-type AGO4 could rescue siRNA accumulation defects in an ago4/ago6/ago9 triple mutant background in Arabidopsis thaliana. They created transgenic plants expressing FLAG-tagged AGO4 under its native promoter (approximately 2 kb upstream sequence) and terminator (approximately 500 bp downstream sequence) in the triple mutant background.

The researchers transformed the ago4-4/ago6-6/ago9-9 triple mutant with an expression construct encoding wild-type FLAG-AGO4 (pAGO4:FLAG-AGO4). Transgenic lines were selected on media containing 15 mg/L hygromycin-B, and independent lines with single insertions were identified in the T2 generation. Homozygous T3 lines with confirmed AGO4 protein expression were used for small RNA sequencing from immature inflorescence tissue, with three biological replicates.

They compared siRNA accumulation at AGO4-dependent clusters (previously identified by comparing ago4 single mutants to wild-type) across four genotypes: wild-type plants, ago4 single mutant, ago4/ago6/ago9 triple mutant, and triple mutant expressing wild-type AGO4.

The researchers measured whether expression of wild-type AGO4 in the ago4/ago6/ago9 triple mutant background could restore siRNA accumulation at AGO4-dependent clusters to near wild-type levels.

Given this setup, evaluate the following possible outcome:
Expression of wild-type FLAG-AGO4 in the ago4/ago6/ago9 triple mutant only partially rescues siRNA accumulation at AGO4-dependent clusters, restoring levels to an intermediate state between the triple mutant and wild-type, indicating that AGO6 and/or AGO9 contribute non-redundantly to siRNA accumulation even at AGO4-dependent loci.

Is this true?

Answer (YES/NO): NO